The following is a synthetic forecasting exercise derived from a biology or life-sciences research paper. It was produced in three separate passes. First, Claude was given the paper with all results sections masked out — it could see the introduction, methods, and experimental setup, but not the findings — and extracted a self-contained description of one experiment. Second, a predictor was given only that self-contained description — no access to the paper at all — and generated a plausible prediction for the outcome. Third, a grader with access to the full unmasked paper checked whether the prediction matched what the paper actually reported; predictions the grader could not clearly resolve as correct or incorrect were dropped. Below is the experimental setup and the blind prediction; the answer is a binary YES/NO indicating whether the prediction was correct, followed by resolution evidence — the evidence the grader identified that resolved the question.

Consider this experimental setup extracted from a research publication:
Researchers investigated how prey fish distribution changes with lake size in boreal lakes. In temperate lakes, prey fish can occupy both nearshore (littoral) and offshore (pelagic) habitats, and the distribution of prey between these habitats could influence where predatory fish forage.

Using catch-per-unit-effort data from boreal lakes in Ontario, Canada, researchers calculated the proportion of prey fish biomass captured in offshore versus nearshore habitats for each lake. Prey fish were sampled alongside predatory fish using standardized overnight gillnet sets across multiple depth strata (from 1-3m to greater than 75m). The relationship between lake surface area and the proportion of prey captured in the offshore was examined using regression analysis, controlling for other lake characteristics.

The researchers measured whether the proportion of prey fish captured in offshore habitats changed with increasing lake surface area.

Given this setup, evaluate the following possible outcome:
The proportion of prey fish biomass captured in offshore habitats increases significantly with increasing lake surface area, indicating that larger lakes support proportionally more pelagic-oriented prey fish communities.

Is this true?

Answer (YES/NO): YES